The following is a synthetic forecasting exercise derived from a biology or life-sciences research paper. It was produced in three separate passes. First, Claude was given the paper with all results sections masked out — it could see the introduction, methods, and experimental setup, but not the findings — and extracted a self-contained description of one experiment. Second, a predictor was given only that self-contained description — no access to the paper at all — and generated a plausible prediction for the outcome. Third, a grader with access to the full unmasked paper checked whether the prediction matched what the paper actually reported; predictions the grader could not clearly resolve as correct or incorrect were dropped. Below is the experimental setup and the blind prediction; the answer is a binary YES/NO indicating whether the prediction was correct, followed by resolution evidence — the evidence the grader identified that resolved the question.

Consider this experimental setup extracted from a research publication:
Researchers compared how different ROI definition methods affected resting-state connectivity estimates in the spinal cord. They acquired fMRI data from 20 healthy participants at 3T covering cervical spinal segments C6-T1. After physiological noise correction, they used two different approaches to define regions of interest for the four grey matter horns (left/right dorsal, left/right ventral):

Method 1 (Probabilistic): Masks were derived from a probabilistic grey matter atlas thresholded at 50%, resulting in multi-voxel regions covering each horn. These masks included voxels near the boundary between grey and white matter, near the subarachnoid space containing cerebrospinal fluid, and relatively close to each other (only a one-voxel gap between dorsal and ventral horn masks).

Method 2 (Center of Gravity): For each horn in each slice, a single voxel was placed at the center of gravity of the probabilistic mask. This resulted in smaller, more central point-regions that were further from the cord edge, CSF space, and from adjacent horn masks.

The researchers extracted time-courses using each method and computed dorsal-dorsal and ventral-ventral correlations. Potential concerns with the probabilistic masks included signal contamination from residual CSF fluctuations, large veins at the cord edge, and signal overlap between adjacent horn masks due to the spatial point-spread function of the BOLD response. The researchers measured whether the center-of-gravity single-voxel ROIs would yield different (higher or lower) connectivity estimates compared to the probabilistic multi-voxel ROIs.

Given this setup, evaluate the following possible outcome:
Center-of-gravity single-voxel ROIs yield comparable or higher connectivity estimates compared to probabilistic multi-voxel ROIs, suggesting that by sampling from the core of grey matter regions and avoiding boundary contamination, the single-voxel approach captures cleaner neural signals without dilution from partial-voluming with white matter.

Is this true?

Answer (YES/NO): YES